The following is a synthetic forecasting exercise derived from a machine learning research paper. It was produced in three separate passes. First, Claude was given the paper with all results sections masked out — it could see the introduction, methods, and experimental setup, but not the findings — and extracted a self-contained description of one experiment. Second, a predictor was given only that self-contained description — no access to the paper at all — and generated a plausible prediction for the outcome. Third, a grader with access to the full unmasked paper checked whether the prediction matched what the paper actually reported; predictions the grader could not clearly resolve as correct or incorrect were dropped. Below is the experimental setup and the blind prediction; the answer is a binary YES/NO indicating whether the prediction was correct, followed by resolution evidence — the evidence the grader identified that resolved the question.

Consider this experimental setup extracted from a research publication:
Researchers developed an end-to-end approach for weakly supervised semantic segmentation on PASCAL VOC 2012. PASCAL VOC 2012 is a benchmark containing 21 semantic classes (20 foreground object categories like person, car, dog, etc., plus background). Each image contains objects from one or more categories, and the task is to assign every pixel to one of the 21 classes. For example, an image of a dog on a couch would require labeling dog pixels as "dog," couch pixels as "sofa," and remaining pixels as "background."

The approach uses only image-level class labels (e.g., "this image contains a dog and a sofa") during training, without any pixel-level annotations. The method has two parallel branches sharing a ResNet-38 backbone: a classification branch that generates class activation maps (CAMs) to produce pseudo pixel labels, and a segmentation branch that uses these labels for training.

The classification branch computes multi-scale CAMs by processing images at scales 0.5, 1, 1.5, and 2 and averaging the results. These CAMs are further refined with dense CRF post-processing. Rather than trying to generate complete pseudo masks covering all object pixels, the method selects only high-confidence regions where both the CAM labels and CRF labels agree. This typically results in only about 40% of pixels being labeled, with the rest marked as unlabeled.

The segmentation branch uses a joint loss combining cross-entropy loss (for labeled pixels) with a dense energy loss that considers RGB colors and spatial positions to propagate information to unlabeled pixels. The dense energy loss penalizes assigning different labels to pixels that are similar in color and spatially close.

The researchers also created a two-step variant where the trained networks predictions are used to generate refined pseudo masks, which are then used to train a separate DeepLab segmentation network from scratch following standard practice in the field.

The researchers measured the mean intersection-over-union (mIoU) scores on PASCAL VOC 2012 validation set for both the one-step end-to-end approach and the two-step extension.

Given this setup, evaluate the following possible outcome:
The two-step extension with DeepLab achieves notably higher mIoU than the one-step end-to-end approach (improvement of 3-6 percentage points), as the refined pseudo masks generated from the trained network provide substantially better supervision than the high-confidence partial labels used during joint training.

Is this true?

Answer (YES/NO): YES